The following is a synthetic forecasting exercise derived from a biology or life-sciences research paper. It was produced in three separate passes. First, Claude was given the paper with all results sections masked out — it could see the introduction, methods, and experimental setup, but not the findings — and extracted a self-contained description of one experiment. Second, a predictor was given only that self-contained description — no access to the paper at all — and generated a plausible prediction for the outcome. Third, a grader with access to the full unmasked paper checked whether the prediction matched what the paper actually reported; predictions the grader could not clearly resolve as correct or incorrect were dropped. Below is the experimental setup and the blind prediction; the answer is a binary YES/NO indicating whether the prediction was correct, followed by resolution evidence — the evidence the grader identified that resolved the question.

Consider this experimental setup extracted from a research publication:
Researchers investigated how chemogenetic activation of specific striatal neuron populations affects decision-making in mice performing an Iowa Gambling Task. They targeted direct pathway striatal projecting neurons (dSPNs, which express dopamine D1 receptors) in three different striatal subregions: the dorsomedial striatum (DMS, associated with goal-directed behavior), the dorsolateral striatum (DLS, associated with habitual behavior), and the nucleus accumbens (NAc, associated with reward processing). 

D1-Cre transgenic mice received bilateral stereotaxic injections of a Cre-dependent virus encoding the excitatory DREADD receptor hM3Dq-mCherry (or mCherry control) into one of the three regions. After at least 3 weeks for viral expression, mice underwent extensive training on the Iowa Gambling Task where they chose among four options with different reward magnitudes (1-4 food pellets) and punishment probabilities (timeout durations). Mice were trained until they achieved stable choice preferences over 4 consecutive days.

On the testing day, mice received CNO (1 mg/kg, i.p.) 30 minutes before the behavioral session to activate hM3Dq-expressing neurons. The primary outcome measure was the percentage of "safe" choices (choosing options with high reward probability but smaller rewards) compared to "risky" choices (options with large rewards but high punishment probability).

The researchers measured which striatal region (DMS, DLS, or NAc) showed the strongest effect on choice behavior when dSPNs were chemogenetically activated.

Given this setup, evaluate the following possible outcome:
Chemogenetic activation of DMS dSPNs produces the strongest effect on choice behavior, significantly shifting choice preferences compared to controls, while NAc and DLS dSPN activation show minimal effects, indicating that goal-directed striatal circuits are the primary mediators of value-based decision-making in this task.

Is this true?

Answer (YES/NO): YES